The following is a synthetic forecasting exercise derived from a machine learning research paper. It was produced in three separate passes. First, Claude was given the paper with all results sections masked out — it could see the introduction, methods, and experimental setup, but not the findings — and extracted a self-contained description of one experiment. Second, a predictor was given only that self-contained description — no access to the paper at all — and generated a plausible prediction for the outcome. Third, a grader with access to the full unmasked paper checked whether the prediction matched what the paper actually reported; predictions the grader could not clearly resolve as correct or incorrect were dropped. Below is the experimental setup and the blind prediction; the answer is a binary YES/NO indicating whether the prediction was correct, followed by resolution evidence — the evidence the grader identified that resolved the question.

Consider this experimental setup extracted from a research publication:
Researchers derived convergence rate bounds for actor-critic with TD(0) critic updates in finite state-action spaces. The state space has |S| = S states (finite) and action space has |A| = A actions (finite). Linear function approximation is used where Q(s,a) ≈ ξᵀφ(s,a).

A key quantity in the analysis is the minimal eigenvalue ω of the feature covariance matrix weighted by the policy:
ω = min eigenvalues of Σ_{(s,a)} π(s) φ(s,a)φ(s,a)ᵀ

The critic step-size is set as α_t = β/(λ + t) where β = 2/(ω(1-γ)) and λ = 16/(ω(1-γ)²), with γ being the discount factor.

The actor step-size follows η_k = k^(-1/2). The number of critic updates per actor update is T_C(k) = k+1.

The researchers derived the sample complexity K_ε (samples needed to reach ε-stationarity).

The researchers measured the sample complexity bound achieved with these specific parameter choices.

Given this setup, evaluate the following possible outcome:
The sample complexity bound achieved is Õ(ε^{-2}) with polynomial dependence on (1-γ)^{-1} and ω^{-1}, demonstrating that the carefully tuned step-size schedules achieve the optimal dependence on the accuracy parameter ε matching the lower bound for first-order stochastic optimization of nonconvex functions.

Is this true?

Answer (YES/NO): YES